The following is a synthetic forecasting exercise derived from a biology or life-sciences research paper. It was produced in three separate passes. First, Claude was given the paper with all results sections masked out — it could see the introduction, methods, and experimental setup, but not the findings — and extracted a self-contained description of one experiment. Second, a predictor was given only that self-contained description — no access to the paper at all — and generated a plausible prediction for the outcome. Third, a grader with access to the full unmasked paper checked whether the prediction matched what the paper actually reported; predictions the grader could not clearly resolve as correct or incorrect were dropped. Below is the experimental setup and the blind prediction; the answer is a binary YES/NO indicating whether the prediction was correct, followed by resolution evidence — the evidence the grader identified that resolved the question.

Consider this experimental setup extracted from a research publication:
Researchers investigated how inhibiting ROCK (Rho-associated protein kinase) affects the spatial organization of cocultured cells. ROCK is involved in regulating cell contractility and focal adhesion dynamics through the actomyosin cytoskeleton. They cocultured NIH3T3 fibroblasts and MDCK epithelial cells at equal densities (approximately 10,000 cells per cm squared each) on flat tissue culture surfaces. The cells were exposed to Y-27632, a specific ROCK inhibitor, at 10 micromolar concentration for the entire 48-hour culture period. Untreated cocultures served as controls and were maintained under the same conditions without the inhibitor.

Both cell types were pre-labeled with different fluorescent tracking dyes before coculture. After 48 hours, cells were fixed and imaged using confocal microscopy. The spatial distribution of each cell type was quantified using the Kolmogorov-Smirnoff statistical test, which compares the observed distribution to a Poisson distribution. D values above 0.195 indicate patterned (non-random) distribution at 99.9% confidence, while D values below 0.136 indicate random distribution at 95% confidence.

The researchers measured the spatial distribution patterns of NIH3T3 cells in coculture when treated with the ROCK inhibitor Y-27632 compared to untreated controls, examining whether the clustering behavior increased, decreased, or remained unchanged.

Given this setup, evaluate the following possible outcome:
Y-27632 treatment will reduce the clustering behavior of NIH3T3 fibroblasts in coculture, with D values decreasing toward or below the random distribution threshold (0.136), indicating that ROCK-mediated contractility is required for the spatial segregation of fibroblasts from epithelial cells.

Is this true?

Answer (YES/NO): NO